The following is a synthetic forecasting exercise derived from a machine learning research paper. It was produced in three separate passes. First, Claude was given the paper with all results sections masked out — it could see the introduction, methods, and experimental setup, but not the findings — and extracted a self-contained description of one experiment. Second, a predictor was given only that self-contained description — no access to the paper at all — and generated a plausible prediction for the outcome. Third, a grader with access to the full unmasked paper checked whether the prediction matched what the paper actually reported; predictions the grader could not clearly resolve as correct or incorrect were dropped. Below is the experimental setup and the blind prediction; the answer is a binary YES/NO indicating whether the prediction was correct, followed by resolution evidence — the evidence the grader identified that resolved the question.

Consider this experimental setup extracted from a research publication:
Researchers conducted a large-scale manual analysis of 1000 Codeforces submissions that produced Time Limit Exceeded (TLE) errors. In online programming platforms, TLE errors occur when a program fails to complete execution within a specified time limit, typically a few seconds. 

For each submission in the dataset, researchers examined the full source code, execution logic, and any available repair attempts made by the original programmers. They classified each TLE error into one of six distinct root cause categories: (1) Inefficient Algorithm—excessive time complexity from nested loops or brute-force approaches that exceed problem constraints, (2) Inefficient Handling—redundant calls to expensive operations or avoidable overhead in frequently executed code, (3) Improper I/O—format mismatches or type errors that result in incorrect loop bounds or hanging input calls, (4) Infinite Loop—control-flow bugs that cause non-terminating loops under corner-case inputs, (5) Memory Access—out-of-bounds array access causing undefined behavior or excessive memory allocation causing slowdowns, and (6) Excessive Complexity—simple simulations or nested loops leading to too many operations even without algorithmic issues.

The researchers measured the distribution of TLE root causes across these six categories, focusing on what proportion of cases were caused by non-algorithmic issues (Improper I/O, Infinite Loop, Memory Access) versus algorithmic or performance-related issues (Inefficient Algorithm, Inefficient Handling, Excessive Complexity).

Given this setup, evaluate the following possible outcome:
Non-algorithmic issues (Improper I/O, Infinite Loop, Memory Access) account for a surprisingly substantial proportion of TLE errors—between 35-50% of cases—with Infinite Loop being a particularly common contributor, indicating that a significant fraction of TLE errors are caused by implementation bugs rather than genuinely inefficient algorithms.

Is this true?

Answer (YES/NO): NO